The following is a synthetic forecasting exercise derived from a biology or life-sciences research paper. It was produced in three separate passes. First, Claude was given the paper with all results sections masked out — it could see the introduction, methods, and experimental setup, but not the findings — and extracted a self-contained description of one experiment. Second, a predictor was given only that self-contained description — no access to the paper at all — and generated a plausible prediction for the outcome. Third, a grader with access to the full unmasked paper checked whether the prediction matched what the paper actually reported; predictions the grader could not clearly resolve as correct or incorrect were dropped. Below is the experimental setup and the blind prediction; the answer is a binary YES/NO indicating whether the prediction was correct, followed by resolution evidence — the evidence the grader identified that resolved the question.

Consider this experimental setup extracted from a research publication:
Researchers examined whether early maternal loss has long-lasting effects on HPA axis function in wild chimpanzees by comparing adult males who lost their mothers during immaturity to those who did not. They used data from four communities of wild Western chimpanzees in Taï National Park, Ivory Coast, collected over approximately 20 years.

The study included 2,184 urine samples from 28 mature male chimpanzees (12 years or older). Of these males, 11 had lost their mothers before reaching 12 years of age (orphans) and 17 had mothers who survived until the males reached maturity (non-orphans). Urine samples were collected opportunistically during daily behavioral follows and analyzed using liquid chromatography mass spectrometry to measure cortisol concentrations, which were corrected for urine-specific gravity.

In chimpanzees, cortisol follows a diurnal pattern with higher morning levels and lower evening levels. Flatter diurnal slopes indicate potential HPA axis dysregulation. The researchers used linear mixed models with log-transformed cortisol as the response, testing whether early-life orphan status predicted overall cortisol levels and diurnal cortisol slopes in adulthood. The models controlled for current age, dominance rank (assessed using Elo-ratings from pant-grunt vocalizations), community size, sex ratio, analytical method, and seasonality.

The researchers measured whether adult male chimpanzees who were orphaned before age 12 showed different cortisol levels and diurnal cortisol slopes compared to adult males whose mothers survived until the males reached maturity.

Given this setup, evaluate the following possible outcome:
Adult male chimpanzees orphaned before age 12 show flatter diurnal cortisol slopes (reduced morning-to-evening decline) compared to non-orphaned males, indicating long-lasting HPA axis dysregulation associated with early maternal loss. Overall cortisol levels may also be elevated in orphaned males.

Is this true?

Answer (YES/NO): NO